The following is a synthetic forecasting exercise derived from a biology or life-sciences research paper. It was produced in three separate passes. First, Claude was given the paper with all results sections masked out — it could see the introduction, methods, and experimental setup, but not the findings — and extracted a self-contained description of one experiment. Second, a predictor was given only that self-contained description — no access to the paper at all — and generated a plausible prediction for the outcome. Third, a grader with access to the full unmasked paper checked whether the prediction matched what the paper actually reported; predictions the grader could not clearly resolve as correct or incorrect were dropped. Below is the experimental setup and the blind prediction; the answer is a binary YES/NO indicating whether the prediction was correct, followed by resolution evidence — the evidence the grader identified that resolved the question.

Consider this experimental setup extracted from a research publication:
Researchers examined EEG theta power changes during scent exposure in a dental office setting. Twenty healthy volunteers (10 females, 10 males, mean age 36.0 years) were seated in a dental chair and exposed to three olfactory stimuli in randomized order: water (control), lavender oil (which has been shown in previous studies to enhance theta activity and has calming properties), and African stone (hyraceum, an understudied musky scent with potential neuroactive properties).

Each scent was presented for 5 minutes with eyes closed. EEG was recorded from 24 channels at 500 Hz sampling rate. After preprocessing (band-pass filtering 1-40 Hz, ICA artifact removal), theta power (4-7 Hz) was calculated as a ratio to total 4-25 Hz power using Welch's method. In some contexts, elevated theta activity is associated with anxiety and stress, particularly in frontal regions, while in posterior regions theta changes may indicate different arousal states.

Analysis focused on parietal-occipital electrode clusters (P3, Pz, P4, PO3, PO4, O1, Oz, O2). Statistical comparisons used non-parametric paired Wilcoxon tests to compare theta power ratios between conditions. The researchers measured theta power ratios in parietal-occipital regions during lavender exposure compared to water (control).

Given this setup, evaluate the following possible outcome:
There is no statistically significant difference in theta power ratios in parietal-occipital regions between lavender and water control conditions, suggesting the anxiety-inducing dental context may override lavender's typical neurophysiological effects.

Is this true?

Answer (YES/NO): YES